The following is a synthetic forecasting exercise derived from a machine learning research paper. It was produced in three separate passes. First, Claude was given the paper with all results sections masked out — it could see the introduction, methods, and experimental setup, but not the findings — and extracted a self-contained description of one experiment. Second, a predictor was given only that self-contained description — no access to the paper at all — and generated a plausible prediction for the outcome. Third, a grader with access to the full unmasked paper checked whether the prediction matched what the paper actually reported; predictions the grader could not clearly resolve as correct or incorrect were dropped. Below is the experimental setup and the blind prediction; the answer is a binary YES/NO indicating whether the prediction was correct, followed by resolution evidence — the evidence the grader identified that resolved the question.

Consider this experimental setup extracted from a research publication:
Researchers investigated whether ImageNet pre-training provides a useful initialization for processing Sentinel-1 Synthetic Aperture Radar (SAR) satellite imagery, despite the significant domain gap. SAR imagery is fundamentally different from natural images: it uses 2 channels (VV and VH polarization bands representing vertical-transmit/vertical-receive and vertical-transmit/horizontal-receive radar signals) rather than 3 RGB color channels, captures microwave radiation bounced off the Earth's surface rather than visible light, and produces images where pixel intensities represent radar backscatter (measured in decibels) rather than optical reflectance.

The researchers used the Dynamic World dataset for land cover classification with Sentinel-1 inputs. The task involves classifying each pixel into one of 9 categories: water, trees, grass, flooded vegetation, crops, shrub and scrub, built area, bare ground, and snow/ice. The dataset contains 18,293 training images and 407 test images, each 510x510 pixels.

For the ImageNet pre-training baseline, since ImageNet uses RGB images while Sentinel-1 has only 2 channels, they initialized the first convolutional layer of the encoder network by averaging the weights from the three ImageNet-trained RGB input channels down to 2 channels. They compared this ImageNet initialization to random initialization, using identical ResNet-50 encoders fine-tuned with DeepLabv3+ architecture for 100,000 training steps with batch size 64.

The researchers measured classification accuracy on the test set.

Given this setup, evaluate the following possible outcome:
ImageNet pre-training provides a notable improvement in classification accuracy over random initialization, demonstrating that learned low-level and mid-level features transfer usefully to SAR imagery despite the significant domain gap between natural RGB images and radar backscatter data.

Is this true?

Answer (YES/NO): YES